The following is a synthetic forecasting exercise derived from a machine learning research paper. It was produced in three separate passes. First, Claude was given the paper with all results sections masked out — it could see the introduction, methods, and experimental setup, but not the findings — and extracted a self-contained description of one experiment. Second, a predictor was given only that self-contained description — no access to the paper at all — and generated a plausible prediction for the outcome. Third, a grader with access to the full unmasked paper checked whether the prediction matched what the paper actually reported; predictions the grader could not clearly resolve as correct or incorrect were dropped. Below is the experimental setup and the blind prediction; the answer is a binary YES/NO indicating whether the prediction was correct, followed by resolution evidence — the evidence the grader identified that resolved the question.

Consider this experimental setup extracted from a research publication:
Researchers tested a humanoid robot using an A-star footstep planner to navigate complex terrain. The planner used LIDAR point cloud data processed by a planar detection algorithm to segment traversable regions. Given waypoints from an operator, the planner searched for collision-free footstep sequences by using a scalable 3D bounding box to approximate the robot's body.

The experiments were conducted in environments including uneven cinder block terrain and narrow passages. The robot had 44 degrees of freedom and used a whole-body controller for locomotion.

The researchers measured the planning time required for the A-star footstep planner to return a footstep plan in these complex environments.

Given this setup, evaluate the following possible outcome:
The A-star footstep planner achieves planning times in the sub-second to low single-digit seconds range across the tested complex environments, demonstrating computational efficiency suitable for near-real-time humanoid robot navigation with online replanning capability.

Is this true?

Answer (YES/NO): NO